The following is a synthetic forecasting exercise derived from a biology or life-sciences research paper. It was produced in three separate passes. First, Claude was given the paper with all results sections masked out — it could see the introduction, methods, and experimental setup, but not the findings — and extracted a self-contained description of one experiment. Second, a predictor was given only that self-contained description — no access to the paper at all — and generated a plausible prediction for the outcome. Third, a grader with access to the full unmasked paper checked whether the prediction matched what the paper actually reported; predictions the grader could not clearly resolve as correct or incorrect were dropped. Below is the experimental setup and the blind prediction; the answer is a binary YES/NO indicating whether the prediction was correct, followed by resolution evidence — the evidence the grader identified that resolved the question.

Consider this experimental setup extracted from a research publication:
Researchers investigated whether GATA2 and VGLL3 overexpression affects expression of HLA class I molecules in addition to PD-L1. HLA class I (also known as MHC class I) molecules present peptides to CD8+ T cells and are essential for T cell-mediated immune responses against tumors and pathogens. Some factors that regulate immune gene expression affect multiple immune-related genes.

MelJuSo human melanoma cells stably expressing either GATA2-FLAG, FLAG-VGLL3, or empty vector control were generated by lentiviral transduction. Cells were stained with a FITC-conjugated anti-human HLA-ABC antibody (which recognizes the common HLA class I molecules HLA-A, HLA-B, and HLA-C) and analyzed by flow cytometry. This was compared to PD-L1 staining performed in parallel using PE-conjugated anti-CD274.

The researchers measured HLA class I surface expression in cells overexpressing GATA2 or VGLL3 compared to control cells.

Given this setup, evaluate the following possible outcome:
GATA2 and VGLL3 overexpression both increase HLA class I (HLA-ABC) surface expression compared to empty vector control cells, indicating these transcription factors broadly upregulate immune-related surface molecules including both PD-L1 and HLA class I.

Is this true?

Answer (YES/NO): NO